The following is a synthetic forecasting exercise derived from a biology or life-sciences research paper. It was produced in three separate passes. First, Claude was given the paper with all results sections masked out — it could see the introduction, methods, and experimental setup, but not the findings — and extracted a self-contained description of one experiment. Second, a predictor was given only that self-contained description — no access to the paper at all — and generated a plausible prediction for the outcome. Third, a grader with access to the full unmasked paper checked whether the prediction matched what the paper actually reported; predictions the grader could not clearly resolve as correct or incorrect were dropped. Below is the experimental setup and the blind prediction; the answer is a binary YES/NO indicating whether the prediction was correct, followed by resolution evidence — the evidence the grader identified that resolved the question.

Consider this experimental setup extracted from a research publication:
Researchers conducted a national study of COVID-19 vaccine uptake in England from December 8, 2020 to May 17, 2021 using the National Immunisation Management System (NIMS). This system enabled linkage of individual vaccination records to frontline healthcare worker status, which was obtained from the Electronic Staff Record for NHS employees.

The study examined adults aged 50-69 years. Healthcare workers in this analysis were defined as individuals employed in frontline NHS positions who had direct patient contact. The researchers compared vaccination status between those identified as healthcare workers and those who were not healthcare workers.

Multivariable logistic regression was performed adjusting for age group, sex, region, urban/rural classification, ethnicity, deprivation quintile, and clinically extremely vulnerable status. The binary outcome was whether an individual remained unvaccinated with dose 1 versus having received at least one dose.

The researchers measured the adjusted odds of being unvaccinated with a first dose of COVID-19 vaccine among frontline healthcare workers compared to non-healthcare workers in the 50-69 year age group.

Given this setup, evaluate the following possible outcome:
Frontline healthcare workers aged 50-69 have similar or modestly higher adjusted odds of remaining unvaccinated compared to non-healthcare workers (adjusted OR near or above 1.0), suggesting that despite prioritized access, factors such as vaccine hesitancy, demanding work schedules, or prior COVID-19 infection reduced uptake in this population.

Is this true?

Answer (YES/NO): NO